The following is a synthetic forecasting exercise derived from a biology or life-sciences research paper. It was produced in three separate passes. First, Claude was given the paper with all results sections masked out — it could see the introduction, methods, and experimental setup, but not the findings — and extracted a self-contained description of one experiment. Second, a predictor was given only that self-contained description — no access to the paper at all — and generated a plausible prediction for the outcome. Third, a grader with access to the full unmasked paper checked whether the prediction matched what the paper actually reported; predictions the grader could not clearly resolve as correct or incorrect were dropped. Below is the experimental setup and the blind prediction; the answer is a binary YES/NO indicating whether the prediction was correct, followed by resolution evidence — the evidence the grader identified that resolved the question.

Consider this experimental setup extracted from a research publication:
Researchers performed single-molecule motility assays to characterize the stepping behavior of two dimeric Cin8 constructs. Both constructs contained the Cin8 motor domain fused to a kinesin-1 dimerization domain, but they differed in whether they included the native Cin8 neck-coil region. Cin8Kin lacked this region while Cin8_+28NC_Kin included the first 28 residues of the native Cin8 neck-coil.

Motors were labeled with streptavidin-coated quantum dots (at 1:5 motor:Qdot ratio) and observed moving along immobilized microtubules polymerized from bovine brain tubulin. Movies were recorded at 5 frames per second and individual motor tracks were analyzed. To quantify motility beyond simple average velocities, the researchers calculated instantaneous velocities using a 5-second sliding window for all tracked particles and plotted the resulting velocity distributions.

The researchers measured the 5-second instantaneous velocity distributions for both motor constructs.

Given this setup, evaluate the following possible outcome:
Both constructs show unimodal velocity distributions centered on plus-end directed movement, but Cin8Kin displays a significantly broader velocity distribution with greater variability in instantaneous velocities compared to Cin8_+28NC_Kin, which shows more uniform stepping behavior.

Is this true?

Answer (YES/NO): NO